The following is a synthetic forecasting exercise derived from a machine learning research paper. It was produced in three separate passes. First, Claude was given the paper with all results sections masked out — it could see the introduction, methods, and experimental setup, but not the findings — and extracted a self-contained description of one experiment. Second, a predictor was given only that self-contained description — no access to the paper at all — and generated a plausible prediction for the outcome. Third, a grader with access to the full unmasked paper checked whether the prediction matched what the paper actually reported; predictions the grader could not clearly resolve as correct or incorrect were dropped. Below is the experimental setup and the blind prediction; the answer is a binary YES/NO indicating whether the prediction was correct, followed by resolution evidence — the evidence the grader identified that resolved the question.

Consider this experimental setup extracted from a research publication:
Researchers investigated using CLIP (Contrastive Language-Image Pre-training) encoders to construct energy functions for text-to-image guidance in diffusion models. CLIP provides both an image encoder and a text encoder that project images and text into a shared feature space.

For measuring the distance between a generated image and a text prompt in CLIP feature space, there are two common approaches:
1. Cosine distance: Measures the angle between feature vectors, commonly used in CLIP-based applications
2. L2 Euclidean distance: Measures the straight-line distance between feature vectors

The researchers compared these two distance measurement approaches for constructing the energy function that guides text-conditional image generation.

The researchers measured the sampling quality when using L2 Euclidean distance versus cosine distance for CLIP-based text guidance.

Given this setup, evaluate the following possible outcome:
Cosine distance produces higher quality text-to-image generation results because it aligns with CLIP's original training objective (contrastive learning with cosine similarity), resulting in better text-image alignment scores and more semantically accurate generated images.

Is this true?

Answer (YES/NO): NO